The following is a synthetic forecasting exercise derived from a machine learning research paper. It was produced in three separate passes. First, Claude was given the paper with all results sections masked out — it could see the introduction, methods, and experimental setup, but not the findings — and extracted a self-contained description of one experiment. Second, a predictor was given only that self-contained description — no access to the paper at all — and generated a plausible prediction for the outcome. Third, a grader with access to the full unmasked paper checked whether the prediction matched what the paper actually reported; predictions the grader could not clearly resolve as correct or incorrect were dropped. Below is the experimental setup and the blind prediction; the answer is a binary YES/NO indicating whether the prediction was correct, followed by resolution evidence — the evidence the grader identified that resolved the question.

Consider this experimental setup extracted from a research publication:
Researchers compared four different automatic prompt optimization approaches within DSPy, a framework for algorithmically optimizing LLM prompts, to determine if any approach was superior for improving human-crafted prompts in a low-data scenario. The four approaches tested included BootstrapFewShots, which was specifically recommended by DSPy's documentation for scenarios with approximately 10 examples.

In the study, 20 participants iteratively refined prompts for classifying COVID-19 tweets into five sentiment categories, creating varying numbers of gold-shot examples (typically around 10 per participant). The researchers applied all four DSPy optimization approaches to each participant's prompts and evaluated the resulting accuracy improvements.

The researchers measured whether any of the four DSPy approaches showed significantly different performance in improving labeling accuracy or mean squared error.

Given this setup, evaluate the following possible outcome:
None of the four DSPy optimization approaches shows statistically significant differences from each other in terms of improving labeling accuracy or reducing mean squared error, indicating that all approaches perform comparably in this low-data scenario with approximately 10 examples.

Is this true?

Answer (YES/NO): YES